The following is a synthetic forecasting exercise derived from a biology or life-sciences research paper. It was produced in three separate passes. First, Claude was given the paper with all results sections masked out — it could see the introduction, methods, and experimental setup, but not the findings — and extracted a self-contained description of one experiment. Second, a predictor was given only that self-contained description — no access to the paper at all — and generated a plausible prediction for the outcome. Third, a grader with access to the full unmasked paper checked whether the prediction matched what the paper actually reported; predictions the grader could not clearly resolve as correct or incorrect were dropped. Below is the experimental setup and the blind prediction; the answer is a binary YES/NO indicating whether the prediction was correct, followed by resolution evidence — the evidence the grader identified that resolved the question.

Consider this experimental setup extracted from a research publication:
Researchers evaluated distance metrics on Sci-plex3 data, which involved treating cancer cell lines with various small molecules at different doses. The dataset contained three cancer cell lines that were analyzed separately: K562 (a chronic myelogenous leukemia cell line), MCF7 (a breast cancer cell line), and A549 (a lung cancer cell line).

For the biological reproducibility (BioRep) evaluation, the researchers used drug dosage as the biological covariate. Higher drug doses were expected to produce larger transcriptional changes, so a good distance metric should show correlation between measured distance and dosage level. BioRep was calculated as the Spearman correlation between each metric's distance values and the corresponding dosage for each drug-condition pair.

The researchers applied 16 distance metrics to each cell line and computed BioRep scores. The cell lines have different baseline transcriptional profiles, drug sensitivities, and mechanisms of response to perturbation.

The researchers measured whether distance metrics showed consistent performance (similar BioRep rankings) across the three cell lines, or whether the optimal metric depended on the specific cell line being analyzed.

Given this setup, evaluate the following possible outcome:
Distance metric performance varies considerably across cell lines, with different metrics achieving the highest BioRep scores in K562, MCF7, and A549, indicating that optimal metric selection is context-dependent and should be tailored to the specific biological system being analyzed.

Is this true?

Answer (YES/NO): YES